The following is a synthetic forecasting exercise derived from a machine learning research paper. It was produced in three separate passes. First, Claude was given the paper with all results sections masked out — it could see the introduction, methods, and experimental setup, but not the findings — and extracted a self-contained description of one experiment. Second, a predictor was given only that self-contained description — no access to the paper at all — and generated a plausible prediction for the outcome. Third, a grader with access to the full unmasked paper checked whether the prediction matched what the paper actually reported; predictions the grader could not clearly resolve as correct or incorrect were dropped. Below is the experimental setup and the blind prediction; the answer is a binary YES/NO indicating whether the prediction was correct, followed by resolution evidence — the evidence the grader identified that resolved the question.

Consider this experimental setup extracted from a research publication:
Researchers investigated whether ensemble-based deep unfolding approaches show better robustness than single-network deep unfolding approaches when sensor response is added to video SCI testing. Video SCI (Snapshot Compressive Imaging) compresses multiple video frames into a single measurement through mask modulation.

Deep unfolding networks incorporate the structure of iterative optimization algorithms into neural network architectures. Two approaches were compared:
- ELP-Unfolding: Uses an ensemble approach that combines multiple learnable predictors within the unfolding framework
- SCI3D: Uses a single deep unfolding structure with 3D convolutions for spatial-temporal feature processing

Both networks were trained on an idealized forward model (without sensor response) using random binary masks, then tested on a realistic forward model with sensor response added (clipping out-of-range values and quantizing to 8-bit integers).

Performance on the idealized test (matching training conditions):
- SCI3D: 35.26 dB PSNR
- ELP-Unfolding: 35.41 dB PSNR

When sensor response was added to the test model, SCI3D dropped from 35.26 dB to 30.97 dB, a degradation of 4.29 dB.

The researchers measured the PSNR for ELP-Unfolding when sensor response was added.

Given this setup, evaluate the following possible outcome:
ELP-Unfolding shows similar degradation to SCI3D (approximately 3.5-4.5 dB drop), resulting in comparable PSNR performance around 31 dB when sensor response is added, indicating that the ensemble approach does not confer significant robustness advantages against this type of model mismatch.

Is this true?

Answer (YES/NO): NO